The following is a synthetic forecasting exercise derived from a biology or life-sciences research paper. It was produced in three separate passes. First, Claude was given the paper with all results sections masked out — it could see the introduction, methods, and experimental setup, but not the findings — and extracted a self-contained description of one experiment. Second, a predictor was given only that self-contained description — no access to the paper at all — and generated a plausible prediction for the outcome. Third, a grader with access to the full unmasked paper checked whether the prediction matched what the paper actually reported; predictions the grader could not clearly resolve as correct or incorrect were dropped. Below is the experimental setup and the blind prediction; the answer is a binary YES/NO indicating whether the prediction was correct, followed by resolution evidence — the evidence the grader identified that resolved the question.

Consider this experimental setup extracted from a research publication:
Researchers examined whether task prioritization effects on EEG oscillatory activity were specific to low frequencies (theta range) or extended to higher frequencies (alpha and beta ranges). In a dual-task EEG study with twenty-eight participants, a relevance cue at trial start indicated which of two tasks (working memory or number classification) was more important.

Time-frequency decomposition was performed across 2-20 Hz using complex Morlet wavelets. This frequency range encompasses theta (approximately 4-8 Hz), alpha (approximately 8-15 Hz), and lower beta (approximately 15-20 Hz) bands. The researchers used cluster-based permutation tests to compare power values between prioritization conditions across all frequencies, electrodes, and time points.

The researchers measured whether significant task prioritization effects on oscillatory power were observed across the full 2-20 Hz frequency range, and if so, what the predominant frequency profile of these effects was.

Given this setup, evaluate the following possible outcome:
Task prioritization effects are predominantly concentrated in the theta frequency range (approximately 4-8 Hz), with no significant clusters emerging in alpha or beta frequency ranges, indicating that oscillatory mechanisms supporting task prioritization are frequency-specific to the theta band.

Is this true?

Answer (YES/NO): NO